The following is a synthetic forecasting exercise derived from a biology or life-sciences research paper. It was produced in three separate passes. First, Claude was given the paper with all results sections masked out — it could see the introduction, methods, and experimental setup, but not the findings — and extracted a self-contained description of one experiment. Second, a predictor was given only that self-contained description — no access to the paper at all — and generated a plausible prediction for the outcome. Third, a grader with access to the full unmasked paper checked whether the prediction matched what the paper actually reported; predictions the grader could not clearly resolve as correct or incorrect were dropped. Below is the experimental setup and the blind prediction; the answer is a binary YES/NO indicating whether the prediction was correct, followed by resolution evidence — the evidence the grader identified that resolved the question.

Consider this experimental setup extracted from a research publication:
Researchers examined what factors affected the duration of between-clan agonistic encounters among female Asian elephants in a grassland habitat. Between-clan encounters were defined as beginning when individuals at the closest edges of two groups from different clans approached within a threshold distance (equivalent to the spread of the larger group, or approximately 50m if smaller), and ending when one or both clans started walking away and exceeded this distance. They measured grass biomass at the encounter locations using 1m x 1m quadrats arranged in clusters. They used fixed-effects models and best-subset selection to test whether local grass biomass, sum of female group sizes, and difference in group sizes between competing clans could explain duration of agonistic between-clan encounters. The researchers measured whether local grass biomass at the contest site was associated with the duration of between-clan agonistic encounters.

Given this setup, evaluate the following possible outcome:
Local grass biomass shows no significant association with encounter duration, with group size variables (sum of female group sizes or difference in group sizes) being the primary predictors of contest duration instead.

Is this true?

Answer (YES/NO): NO